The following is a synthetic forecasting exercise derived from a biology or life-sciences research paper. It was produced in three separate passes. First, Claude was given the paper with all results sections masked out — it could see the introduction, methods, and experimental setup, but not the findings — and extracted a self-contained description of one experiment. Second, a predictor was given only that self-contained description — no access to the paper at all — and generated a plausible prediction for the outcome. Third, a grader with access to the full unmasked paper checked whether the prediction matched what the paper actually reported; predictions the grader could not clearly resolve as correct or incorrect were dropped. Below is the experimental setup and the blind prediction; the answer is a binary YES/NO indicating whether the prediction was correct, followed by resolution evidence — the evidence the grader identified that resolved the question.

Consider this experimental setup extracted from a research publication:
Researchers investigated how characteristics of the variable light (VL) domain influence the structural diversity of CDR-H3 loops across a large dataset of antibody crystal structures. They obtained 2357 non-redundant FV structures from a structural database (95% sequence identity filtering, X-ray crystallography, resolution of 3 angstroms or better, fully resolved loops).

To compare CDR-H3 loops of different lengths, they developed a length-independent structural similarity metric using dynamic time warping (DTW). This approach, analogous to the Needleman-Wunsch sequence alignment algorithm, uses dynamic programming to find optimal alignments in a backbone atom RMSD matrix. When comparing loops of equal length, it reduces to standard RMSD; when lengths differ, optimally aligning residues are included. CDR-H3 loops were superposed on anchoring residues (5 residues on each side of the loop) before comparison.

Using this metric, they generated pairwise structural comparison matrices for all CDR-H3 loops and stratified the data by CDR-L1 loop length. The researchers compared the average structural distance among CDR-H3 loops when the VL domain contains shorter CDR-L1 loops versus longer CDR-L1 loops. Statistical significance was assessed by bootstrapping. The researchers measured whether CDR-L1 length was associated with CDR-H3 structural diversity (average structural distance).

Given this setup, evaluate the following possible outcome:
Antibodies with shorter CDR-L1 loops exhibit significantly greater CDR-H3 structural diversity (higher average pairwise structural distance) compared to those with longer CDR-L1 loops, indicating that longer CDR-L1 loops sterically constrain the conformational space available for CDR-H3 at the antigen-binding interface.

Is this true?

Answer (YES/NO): YES